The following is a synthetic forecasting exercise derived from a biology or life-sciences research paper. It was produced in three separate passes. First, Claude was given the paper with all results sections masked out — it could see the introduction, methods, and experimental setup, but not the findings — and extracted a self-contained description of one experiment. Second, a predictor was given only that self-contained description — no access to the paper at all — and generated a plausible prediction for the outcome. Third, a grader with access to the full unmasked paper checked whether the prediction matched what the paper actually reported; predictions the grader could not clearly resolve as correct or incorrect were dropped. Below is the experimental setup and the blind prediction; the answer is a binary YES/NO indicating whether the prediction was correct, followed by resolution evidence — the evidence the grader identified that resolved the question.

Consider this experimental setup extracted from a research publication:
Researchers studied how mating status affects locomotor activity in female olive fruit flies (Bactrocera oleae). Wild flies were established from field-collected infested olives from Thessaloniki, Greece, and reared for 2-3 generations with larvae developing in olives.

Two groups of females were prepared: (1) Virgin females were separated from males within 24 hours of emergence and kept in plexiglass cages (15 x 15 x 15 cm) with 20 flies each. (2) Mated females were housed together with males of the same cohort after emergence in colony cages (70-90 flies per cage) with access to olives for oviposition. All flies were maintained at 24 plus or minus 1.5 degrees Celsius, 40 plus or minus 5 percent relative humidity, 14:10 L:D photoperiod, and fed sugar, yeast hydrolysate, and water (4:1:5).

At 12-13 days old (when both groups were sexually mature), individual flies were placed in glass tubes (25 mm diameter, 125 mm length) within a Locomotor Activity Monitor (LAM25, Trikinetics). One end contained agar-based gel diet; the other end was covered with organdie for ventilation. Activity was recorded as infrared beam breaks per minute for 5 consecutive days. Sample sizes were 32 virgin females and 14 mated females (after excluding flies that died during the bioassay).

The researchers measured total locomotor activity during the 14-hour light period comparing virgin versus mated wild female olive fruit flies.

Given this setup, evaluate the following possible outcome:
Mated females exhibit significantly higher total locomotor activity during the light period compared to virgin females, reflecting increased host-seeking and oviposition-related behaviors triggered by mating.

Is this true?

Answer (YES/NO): NO